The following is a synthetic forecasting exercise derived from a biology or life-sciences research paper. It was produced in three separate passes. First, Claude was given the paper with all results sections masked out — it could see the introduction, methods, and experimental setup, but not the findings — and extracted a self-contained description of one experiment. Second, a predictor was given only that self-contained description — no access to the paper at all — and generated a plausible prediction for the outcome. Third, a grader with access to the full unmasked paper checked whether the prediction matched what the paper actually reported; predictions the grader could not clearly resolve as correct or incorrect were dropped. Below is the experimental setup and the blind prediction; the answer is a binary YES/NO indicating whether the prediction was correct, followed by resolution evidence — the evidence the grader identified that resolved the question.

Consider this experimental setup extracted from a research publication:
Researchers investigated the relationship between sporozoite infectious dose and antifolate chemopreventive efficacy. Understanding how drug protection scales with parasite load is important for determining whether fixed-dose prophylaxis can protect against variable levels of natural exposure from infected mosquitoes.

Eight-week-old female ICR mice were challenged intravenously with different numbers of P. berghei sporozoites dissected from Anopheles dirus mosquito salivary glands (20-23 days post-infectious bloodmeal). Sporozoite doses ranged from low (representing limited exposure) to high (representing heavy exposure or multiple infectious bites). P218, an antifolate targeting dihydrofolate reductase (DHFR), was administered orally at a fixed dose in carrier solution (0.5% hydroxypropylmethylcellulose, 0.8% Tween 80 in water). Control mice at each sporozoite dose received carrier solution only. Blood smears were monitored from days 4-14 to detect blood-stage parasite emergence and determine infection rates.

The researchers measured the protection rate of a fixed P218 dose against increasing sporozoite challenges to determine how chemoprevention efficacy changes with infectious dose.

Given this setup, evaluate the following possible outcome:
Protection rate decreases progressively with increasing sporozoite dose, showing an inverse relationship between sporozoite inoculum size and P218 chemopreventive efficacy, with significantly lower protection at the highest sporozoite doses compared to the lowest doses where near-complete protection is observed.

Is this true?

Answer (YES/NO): NO